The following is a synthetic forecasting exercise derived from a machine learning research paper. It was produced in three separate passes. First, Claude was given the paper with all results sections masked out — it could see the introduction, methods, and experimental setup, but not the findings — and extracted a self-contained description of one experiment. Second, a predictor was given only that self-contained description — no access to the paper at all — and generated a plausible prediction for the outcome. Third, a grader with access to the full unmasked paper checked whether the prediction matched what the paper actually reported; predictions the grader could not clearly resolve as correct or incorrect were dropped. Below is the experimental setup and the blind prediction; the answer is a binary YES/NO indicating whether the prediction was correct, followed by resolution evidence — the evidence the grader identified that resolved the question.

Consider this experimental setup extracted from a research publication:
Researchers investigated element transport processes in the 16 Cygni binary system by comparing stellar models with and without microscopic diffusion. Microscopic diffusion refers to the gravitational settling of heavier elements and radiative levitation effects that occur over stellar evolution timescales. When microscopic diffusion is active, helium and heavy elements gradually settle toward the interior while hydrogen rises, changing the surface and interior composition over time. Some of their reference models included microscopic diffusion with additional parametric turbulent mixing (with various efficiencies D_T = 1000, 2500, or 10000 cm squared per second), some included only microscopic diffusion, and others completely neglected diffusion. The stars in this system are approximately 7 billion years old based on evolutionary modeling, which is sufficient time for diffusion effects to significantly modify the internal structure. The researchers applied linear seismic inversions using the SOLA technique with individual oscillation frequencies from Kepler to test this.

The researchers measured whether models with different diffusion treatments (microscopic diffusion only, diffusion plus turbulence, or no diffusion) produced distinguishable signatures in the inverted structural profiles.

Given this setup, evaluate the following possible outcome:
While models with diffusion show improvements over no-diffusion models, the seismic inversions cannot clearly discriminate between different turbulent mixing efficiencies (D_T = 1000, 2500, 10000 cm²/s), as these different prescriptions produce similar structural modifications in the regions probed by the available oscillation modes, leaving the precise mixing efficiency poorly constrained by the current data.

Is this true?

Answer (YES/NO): NO